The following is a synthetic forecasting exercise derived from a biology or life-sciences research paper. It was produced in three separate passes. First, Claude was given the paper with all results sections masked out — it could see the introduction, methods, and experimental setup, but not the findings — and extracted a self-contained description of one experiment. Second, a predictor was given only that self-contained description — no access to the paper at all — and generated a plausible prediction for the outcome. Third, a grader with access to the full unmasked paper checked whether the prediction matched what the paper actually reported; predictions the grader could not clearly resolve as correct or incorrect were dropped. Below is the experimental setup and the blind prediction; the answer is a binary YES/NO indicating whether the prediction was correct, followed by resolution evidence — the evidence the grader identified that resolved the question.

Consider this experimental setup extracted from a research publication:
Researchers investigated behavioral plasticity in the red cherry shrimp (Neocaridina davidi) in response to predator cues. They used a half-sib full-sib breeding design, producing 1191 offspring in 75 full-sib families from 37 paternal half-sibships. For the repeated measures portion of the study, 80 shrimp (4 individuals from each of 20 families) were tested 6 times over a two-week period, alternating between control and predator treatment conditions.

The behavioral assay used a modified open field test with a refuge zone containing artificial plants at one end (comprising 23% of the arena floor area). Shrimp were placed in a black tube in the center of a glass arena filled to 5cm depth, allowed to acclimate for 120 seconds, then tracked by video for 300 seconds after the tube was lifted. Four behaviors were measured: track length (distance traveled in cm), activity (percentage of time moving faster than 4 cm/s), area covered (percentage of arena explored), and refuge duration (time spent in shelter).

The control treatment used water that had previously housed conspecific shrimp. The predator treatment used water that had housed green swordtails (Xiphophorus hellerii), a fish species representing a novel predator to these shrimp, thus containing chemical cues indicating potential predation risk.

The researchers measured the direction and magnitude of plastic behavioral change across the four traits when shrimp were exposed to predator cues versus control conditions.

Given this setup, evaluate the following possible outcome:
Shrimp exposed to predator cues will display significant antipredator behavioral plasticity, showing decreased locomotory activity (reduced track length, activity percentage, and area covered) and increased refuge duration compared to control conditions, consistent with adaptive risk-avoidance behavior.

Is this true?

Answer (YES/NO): NO